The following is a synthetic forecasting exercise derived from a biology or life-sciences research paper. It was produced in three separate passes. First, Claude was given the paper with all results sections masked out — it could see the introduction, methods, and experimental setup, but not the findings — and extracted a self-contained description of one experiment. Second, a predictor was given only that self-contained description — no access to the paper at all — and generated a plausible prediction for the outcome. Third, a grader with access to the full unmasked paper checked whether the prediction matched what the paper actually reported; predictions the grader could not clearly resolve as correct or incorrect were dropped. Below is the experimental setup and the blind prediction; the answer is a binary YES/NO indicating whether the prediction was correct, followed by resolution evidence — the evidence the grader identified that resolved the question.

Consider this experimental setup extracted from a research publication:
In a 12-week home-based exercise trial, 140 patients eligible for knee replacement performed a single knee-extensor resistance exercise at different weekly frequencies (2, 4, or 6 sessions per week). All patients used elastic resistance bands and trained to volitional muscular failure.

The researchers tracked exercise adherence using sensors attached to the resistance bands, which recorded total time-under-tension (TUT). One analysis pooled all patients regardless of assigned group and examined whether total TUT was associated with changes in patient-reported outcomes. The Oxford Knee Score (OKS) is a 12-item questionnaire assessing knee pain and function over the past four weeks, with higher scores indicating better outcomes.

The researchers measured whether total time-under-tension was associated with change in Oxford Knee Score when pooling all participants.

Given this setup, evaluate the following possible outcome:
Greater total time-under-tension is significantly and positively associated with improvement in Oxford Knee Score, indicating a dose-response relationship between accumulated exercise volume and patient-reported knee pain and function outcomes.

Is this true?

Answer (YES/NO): NO